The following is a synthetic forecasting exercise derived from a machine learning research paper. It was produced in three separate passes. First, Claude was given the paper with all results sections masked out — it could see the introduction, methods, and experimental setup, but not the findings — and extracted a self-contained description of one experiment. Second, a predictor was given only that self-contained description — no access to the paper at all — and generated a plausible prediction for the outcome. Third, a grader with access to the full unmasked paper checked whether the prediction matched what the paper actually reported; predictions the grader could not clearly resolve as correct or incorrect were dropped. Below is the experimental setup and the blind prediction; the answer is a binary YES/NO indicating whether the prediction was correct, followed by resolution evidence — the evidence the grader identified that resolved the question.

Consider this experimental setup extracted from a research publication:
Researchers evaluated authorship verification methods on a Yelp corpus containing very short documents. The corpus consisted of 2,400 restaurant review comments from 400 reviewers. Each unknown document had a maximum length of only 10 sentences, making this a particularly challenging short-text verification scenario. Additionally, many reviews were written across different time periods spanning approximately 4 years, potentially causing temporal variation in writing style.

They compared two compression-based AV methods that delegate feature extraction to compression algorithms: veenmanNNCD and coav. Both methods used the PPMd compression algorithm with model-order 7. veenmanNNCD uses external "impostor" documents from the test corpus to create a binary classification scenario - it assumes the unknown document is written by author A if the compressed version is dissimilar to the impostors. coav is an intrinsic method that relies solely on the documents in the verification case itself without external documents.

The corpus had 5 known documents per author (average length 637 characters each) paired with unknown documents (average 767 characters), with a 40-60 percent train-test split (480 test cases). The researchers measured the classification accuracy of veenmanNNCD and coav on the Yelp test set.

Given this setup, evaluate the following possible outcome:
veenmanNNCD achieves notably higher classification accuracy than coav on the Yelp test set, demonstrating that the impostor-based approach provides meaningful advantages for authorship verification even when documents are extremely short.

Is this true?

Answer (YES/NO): NO